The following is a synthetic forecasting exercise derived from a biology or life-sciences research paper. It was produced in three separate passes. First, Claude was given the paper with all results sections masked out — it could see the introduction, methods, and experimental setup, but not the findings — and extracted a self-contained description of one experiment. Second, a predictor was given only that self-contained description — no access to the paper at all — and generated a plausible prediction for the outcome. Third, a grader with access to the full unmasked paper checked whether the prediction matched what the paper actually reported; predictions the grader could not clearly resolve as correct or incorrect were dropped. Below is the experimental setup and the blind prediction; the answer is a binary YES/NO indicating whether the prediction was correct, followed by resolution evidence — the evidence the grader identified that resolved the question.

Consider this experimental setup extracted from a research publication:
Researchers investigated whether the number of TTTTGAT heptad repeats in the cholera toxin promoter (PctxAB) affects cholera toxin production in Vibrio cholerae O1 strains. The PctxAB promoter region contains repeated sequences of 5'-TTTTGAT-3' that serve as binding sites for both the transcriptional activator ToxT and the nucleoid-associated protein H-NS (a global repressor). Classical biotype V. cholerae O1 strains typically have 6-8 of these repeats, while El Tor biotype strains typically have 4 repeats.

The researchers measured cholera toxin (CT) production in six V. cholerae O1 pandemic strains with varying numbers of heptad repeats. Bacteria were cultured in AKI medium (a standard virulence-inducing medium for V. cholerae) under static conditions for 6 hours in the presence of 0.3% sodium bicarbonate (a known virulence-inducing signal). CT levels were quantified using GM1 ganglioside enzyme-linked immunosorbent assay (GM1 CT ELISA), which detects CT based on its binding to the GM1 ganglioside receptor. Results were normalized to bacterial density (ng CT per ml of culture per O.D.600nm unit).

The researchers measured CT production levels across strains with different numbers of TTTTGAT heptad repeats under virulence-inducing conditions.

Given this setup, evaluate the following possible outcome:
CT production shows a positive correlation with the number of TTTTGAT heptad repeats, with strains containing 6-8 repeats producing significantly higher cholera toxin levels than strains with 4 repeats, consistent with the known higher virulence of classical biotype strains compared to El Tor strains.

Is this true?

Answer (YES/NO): NO